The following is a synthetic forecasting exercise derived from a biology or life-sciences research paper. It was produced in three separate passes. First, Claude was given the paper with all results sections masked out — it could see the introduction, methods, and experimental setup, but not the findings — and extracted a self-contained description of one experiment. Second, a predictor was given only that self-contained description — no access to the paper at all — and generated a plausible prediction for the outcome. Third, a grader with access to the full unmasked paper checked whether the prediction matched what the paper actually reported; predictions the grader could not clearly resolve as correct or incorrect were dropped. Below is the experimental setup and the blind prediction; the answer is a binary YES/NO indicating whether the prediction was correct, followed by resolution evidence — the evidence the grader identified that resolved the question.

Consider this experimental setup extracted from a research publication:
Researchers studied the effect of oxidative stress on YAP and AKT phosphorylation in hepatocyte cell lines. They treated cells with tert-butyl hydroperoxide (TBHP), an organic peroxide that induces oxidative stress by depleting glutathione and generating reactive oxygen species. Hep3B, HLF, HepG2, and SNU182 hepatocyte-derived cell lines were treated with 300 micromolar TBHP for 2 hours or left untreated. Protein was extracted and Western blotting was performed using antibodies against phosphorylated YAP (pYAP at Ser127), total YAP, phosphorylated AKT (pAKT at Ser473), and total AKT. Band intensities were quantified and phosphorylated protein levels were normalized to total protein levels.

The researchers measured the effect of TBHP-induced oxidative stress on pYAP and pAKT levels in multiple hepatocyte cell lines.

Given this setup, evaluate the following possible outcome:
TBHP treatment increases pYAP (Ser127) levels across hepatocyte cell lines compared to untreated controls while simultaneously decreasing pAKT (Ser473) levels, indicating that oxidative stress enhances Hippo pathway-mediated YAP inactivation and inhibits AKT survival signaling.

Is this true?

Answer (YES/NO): NO